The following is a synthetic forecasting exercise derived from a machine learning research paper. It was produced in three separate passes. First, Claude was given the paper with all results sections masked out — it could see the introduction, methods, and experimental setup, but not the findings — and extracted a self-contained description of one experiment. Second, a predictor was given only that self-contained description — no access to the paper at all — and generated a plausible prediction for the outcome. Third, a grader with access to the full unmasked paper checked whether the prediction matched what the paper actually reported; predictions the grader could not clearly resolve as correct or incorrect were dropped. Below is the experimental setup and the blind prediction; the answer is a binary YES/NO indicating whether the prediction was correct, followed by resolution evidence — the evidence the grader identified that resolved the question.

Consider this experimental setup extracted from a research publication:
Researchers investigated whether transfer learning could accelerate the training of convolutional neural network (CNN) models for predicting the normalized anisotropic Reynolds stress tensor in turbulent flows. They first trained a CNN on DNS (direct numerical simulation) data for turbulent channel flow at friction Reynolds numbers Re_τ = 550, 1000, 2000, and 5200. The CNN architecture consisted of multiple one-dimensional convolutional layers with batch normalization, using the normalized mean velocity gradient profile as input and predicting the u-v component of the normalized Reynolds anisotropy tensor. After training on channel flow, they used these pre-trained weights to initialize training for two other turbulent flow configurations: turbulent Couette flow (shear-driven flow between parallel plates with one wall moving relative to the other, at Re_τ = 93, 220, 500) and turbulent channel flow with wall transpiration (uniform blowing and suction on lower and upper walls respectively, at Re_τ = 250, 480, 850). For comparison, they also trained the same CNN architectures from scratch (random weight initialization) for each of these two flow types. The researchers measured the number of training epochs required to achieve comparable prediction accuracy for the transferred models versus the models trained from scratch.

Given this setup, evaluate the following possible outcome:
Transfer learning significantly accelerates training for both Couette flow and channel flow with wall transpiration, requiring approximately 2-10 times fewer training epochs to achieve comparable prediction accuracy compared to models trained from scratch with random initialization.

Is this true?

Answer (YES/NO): YES